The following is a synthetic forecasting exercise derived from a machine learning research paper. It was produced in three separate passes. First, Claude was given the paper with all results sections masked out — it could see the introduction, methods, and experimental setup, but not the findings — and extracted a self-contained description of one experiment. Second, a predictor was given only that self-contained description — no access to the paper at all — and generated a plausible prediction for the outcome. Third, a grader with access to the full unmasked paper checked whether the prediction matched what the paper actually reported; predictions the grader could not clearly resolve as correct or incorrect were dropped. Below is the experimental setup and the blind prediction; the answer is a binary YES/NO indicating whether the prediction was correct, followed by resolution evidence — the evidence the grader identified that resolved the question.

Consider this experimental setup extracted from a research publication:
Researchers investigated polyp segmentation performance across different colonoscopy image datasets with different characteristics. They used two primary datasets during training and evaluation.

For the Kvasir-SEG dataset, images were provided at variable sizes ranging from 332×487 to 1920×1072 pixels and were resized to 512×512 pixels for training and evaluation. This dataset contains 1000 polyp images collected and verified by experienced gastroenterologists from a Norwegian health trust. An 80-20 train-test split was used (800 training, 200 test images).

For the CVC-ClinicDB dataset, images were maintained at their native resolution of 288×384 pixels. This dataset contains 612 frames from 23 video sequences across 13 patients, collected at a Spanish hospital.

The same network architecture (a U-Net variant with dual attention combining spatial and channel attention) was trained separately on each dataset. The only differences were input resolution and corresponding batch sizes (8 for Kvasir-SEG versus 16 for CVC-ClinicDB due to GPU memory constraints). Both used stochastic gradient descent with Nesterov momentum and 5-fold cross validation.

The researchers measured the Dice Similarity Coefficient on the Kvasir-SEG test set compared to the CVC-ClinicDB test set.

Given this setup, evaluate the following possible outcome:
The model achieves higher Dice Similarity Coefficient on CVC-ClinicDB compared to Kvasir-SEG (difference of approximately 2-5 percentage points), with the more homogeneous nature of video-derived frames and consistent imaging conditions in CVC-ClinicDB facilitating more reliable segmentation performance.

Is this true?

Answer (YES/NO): YES